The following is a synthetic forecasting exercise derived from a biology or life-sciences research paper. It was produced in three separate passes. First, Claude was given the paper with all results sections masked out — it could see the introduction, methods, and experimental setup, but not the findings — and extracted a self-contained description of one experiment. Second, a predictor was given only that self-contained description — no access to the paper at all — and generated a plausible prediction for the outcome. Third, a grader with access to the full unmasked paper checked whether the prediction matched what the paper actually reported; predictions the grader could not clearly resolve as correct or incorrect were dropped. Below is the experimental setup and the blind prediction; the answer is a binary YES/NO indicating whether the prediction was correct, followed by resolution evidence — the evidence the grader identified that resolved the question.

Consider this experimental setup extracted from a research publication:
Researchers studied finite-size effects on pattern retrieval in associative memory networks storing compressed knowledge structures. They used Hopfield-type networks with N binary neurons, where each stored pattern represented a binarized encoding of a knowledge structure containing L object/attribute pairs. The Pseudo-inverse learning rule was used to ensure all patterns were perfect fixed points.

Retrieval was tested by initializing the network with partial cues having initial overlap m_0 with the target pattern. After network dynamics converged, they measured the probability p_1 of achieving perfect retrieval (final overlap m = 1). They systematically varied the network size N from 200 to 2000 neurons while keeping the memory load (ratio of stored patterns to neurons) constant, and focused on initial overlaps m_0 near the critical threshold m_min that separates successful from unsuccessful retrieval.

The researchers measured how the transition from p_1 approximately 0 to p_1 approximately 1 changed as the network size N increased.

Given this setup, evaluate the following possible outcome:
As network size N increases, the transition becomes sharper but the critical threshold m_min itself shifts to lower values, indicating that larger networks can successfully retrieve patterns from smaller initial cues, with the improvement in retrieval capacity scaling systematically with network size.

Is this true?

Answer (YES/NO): NO